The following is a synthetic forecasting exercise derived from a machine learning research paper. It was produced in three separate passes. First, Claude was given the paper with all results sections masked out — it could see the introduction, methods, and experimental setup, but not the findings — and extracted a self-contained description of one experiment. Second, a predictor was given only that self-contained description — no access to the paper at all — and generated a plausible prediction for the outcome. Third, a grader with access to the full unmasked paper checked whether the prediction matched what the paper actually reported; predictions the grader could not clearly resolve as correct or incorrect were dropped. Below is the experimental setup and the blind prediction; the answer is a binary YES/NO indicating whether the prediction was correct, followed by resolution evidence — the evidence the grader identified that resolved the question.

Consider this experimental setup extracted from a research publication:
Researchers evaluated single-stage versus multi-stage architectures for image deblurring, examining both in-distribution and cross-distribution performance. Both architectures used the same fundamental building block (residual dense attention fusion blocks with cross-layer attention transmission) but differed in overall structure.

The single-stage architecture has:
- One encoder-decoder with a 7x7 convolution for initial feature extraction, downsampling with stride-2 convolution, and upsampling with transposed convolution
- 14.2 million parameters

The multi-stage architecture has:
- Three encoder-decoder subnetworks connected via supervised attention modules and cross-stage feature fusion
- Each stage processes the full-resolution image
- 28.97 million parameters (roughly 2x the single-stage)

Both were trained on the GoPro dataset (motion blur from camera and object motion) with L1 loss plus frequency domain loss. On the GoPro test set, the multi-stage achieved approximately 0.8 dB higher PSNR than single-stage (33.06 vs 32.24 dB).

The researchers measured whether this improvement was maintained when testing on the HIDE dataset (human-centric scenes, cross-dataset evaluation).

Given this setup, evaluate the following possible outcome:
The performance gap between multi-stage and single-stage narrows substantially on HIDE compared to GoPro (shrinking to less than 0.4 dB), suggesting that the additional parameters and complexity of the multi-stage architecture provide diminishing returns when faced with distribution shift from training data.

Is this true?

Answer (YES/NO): NO